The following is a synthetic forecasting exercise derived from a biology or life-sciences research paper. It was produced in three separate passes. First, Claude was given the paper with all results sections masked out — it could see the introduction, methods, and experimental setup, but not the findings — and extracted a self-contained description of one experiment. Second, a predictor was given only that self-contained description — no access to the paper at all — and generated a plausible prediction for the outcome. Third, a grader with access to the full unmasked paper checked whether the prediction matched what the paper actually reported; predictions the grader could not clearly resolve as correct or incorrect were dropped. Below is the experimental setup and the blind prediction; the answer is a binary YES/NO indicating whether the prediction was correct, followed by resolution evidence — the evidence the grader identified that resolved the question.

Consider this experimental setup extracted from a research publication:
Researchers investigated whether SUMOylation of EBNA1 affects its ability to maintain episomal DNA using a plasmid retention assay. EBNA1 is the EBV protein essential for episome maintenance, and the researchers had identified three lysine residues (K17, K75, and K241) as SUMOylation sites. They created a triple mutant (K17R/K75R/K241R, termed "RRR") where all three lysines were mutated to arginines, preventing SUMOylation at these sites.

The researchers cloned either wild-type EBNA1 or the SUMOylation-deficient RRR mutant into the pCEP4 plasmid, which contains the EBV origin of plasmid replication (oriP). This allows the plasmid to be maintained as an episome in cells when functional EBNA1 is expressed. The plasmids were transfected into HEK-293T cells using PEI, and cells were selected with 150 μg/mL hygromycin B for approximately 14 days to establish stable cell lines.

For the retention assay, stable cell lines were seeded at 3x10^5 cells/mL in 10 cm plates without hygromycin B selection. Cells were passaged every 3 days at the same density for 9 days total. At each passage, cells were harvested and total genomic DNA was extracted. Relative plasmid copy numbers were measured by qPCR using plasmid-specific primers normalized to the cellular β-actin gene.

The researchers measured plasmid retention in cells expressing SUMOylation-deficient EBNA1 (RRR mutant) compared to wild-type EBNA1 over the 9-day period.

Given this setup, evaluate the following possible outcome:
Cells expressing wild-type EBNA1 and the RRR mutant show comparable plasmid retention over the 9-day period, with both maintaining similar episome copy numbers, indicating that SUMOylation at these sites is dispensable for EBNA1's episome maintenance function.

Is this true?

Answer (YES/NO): NO